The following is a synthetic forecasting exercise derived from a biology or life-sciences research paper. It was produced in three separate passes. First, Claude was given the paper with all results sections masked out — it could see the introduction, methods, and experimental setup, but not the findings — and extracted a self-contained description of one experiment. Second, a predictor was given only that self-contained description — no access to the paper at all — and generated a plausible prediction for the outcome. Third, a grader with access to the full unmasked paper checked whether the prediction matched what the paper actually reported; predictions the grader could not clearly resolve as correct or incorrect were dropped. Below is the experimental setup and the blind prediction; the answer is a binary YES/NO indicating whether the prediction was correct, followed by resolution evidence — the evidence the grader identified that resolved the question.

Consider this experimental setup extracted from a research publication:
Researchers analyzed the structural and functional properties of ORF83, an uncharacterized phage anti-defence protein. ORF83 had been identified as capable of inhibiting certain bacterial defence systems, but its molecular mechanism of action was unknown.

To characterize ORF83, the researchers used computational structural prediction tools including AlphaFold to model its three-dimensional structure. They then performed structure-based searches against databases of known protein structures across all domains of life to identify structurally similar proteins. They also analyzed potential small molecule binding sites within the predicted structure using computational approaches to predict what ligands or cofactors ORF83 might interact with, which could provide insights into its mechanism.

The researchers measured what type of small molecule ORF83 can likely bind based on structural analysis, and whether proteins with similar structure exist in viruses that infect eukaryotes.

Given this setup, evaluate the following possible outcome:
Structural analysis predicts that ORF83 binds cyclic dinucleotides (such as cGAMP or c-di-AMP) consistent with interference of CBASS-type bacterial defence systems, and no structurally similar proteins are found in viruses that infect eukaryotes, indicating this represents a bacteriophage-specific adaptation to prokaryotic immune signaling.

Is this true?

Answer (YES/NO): NO